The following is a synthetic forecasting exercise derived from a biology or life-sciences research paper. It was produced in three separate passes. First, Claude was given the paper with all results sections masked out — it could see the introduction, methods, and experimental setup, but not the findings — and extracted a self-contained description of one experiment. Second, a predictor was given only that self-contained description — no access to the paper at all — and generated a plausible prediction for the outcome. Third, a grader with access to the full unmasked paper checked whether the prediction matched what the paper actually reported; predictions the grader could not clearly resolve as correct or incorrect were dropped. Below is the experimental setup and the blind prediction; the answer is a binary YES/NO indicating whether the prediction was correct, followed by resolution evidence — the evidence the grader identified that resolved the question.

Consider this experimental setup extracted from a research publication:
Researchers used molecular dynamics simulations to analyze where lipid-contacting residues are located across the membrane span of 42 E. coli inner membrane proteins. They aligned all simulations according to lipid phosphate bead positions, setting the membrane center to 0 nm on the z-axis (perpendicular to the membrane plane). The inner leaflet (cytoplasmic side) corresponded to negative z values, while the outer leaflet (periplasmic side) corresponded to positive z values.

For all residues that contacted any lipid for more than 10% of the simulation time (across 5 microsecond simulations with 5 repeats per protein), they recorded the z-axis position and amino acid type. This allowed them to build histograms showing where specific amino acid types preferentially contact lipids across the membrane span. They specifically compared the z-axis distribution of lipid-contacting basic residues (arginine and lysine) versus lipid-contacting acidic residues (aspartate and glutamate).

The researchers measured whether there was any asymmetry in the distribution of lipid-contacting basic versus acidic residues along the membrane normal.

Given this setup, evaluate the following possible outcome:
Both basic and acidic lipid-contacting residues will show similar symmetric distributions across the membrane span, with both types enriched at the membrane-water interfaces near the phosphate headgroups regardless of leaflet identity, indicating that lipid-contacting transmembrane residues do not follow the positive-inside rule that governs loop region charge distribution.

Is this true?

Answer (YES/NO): NO